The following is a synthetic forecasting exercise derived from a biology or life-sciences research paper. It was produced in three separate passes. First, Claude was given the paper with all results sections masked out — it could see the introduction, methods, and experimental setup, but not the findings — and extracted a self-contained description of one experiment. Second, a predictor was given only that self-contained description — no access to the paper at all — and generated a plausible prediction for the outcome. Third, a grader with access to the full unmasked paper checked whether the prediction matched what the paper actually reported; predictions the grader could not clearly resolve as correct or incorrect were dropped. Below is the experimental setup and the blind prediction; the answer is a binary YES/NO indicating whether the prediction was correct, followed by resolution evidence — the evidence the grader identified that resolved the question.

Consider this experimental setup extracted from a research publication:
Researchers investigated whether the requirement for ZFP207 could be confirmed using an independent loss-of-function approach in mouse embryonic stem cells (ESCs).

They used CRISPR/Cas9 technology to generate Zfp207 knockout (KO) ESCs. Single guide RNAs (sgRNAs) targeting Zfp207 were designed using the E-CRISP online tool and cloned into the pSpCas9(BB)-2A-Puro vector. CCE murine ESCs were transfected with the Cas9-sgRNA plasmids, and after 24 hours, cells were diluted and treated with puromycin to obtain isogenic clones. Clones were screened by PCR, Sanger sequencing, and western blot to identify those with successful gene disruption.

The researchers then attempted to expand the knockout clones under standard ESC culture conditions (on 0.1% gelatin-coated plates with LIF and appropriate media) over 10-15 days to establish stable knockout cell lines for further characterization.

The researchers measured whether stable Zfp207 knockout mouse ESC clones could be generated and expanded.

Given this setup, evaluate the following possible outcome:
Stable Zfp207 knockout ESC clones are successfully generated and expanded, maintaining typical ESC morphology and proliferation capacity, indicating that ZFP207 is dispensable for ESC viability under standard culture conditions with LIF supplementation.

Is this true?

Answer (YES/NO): NO